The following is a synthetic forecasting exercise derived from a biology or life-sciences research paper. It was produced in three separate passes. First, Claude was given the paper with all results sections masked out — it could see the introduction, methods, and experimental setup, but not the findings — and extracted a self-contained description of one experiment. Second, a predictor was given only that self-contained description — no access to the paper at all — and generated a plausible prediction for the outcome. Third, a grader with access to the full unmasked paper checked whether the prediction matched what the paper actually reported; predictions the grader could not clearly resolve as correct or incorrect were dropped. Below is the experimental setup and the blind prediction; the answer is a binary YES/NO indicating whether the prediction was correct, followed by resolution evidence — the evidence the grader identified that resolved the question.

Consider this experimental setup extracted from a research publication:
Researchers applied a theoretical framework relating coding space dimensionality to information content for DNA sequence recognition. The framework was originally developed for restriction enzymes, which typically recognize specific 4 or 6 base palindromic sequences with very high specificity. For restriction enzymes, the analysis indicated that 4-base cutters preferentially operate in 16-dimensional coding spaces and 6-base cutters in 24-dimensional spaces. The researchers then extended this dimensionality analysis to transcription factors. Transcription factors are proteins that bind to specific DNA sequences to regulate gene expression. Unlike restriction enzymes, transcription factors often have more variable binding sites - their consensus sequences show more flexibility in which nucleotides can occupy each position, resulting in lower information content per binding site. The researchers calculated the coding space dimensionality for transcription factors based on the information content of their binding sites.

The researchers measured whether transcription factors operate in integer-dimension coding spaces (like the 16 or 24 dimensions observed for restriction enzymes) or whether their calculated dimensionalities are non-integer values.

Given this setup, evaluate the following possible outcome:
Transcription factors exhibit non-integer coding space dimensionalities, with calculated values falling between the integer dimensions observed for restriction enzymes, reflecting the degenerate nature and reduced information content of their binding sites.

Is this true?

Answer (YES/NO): NO